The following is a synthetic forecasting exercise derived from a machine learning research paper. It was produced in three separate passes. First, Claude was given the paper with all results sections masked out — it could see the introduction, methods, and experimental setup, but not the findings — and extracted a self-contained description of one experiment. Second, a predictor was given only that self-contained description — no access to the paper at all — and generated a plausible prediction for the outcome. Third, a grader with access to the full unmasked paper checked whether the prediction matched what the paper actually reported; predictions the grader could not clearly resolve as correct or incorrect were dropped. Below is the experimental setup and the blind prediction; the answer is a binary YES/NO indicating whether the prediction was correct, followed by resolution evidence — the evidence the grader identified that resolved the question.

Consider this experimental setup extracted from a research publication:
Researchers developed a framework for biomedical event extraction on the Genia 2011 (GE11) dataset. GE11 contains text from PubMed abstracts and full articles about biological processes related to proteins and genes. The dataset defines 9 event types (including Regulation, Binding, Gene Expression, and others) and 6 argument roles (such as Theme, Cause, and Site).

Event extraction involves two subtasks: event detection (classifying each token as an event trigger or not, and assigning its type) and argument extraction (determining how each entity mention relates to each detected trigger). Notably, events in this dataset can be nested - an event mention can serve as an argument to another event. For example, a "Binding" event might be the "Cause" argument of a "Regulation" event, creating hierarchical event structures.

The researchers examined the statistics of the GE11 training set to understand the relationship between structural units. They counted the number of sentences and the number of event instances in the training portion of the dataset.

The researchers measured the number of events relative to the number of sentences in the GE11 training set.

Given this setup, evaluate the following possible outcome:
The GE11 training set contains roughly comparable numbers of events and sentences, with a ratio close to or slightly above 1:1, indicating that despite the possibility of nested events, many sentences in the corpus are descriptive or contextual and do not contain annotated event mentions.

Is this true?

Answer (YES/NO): YES